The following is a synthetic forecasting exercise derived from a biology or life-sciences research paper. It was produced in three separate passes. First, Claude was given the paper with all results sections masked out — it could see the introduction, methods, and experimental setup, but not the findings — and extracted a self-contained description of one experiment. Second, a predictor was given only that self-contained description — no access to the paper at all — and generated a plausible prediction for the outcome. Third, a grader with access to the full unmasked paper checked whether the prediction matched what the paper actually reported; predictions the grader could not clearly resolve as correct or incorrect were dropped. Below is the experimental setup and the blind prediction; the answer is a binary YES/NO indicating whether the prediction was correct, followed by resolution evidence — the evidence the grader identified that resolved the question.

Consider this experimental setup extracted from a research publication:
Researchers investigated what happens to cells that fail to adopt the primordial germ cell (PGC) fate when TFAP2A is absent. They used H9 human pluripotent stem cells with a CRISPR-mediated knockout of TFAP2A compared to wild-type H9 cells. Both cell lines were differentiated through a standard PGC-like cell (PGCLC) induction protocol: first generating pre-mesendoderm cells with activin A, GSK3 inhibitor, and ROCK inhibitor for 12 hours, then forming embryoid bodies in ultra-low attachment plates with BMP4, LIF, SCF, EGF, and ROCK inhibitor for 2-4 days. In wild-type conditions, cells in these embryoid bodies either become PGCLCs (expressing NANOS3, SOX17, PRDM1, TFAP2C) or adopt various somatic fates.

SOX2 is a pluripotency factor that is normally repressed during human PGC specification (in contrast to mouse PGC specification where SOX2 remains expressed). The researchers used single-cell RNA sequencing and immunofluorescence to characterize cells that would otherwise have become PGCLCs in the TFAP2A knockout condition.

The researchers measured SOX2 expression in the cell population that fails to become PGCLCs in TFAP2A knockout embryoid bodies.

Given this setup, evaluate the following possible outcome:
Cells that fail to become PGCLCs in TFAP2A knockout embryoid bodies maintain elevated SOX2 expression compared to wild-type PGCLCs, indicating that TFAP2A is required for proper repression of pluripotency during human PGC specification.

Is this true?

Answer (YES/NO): YES